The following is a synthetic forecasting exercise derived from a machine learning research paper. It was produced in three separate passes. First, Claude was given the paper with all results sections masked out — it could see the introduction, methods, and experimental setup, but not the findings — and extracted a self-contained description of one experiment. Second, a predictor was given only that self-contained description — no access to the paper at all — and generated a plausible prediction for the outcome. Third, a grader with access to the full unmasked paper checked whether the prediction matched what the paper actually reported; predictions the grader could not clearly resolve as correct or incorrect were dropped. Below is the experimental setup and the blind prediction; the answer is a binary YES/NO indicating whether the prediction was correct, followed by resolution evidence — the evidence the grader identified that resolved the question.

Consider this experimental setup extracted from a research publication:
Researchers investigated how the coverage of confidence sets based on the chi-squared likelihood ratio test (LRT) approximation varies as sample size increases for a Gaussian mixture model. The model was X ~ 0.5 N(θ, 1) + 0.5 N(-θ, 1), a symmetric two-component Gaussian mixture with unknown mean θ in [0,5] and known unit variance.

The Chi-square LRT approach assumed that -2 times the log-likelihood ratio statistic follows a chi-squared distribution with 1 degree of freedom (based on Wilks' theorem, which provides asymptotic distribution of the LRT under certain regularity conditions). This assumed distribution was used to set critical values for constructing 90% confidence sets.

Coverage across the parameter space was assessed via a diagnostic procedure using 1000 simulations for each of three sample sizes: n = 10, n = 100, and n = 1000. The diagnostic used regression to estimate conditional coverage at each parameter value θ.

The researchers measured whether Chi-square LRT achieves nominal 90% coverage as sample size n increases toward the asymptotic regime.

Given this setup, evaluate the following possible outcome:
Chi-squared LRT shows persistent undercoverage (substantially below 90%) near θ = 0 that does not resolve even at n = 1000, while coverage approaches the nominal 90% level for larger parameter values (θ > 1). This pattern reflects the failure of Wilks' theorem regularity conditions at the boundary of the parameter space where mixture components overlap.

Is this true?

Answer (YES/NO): NO